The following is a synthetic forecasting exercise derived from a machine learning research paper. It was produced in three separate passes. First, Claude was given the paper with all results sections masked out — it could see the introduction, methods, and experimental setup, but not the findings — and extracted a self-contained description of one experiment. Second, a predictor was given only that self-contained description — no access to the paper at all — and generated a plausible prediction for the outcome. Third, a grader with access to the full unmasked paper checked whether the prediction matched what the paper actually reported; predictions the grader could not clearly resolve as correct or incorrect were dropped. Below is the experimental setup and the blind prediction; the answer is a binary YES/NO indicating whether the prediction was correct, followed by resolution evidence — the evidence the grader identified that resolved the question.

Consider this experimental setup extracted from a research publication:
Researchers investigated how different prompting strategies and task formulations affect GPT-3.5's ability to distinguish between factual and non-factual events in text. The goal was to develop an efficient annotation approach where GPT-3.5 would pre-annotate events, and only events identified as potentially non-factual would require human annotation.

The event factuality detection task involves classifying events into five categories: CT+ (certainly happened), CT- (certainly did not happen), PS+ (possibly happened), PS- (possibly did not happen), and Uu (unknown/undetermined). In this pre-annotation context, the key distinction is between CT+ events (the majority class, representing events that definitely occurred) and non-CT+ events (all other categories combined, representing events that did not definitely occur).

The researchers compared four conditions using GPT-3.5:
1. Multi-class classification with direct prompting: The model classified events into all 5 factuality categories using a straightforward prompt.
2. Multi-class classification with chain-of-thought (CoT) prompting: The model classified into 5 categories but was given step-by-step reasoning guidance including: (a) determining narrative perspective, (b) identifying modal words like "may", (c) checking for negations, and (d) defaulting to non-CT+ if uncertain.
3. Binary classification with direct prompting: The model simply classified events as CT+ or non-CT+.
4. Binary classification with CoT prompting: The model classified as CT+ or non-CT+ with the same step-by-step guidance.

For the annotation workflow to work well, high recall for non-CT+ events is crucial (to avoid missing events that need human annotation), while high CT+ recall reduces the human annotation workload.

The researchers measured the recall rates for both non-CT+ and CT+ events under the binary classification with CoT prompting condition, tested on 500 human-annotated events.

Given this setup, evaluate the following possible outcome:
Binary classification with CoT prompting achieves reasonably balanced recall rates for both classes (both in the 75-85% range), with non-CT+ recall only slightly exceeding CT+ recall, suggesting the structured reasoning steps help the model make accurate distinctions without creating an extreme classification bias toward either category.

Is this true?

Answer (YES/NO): NO